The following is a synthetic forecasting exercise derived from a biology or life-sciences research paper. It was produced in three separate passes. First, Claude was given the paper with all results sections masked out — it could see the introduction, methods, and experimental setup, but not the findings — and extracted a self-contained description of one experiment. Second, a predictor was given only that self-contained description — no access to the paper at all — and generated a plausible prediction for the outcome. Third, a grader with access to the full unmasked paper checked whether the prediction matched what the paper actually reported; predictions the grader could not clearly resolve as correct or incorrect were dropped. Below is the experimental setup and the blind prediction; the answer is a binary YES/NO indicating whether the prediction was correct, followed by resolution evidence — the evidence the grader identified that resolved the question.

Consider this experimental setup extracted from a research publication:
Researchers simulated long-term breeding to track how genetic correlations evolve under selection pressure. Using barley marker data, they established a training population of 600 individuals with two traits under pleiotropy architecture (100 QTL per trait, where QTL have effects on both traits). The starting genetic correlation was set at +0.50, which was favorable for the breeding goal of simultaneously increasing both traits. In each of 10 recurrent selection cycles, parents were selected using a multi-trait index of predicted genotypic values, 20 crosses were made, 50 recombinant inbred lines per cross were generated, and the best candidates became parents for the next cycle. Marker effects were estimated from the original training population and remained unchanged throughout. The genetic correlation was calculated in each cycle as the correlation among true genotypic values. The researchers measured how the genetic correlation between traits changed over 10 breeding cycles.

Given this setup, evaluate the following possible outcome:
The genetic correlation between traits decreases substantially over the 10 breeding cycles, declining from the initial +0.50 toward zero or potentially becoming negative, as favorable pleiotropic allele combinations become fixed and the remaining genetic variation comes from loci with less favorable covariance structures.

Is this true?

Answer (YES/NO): YES